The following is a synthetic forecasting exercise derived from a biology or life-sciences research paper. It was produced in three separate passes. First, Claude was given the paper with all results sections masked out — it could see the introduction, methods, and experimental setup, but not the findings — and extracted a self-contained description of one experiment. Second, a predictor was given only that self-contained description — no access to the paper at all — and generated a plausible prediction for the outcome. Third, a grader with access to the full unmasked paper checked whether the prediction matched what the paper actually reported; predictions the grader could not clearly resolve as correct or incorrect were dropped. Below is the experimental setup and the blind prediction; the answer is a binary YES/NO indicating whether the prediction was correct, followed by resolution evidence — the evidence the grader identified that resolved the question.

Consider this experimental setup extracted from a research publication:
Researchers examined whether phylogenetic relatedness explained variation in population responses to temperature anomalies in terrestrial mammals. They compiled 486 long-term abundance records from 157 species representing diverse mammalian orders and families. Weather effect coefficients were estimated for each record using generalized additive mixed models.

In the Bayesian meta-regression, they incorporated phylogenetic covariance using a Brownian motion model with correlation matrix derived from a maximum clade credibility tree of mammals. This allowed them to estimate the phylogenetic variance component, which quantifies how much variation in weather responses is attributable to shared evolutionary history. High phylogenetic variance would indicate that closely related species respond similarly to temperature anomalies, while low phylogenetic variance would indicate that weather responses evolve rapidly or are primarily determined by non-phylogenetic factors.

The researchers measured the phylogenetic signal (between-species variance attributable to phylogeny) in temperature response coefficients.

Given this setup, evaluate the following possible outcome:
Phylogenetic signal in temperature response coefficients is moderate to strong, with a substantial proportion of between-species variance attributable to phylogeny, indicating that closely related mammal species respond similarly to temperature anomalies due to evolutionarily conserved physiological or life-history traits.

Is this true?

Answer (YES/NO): NO